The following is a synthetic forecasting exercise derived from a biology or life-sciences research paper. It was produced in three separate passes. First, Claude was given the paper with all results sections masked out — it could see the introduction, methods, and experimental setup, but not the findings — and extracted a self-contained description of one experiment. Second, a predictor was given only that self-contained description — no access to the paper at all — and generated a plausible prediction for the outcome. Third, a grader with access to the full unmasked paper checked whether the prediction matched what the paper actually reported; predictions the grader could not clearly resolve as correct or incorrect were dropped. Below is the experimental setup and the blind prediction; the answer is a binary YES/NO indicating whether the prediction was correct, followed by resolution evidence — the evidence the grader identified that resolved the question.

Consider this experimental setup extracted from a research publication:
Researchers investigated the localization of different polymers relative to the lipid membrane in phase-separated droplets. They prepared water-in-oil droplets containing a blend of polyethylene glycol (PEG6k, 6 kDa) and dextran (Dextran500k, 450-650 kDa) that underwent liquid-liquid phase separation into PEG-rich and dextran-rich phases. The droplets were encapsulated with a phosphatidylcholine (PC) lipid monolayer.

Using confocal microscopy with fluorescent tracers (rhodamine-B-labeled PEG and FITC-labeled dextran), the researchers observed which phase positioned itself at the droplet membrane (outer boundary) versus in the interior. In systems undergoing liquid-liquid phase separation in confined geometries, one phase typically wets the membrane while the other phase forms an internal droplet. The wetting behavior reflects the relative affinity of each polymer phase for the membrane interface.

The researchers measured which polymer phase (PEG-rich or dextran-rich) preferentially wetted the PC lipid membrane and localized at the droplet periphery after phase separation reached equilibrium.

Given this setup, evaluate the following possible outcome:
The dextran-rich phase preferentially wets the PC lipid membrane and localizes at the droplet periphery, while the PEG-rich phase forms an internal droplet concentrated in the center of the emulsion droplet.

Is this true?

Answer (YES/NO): NO